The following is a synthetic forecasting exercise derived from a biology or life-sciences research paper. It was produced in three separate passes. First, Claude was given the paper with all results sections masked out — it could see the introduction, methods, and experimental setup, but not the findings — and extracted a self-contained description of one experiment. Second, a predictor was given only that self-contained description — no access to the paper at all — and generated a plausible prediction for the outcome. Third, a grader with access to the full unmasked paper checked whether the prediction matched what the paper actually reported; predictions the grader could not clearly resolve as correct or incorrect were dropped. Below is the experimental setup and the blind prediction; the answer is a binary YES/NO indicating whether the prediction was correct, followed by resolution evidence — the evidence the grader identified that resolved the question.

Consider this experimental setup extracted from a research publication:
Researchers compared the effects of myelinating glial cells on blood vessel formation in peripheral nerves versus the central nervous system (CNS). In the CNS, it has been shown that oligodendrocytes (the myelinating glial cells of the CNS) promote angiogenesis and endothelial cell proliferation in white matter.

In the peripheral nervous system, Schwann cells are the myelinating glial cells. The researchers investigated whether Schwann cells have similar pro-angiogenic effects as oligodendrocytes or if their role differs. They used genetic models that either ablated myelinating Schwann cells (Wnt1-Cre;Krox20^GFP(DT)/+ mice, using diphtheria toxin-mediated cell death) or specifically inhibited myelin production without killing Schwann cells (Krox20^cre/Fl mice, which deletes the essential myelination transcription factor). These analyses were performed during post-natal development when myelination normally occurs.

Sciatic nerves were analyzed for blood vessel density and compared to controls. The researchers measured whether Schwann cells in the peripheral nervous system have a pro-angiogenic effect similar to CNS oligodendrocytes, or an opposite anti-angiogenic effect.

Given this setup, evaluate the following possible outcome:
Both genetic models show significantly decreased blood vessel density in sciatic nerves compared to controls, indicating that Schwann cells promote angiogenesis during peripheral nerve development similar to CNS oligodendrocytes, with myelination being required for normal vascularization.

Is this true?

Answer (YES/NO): NO